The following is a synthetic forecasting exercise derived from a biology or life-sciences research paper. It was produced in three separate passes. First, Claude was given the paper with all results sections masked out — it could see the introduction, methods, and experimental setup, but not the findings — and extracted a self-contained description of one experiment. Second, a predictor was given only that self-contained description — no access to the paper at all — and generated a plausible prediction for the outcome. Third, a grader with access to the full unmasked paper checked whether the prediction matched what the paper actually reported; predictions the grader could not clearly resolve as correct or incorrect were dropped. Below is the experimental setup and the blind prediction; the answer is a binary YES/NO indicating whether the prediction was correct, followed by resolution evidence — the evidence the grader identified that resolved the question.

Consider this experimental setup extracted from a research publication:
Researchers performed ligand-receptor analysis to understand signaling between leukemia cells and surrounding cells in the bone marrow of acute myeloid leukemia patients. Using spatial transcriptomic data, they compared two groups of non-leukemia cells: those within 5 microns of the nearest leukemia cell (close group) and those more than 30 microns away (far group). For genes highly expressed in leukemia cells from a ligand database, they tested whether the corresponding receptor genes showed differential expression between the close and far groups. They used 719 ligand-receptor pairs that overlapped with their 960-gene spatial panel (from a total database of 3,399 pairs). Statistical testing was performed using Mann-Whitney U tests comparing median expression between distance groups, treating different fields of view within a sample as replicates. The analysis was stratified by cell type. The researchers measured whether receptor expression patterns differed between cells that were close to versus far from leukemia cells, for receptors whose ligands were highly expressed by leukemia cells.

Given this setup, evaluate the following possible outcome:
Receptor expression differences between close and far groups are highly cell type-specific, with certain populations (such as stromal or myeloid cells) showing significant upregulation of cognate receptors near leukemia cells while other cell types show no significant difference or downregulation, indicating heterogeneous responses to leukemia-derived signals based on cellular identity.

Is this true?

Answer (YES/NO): NO